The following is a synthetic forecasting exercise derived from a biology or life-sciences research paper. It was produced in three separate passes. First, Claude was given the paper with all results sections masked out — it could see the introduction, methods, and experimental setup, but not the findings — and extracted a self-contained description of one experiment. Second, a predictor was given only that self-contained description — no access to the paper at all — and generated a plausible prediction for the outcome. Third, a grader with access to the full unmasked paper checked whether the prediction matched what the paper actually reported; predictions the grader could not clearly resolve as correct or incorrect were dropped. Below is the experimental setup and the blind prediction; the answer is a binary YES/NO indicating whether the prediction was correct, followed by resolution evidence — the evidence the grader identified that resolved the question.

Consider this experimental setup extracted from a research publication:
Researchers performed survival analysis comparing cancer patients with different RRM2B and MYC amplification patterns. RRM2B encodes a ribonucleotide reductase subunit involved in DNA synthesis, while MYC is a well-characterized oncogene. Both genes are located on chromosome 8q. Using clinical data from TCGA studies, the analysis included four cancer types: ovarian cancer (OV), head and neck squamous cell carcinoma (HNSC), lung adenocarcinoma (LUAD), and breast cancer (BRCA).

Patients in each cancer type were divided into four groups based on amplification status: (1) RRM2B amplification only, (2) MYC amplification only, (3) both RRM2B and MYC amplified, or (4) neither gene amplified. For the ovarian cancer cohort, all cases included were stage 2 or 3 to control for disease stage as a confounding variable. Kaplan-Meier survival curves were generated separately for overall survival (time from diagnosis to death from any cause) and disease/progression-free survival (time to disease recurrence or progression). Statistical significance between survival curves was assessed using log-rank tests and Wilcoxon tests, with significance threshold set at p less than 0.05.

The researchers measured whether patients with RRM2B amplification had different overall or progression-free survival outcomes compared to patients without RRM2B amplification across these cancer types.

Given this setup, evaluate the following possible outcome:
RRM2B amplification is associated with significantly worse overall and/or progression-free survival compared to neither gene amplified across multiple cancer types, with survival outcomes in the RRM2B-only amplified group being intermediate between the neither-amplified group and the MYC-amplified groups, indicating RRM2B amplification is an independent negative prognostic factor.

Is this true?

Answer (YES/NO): NO